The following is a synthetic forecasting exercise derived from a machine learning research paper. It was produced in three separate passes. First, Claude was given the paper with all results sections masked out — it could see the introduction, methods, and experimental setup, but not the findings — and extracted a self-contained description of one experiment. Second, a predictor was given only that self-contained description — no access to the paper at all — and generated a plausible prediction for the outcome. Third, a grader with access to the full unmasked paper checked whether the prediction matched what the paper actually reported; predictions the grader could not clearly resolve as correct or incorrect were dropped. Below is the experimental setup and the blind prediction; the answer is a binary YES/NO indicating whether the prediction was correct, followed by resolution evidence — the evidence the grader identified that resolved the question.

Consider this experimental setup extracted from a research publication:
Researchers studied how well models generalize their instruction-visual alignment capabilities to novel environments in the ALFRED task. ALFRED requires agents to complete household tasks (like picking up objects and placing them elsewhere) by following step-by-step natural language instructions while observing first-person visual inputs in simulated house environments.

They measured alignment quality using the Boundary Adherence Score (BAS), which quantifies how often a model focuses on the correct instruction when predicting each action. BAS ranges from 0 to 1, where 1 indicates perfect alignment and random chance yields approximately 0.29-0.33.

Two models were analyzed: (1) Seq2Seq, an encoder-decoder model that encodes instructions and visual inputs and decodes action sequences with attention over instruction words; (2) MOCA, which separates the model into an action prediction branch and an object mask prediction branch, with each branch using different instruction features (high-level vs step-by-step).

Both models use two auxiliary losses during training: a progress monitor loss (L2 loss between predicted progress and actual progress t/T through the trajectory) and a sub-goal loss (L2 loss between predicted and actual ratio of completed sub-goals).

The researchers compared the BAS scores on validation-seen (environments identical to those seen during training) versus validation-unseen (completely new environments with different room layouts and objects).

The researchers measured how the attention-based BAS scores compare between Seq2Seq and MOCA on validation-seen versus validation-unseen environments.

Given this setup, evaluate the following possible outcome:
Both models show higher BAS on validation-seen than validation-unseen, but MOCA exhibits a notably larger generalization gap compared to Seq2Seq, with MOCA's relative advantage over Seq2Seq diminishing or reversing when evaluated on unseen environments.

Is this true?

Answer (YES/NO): NO